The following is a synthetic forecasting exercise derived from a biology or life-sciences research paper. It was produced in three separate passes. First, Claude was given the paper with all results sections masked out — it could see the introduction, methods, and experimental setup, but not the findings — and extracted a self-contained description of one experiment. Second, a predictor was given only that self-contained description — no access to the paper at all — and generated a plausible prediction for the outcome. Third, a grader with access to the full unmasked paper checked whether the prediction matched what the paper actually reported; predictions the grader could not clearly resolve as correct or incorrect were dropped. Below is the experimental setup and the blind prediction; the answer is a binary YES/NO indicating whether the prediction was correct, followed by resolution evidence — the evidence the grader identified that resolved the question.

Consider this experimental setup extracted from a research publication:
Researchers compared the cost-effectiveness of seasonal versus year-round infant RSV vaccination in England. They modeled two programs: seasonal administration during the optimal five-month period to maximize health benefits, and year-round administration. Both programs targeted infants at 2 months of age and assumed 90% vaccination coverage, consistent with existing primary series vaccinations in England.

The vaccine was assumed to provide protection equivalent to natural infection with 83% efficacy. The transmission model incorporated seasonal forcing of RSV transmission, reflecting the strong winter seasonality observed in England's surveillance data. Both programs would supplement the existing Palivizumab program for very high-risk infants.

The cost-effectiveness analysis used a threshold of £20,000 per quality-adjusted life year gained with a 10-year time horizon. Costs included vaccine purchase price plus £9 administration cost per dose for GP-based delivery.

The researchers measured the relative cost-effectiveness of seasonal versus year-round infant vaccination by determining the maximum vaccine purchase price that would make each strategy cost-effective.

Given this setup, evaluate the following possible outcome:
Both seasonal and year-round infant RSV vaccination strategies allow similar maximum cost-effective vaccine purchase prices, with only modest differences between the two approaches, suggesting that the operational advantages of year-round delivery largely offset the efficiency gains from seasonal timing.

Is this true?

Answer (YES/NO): NO